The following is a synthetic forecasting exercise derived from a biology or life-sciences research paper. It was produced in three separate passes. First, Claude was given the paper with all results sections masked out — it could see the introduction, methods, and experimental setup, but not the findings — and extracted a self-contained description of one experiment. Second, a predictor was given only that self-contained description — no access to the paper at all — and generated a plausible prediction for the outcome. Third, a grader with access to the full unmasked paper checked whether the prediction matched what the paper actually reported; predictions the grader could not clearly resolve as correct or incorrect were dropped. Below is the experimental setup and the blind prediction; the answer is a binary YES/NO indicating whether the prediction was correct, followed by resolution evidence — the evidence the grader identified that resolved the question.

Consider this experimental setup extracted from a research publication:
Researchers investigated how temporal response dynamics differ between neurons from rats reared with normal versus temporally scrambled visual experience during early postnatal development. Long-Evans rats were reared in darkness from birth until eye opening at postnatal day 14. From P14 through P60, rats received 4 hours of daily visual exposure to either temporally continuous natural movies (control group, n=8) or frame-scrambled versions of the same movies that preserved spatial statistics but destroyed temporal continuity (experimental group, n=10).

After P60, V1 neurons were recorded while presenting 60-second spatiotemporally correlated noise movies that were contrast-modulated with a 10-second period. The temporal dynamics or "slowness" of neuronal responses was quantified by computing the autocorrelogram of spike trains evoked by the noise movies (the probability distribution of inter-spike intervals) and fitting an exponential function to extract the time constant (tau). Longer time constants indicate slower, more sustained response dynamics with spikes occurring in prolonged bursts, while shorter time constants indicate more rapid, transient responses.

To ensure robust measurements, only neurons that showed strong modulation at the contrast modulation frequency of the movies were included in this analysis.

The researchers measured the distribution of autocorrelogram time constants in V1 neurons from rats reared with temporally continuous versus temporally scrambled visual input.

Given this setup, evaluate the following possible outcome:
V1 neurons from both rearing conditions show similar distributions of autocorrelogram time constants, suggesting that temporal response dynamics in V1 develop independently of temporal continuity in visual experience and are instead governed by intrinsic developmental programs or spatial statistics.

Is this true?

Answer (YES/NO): NO